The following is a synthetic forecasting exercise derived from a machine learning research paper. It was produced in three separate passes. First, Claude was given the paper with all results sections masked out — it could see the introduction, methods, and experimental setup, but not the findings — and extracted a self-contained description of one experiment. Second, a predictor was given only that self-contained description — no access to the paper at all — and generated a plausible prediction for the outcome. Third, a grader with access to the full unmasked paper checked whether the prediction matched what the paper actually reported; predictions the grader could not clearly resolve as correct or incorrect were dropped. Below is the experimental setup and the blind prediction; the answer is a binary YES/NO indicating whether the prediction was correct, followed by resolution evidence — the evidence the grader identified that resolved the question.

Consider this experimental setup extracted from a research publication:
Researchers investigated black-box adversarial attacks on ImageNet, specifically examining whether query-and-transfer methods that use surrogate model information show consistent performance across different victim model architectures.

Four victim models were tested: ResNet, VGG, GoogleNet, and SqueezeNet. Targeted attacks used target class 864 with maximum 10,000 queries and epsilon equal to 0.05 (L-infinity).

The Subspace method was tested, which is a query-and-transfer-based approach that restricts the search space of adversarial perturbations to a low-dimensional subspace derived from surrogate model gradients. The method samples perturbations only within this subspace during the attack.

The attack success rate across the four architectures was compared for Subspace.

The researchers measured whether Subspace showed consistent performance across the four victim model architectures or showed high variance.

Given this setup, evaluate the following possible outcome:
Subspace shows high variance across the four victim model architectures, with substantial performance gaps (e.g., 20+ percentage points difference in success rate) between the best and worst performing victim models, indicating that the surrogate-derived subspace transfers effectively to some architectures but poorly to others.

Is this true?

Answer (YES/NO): YES